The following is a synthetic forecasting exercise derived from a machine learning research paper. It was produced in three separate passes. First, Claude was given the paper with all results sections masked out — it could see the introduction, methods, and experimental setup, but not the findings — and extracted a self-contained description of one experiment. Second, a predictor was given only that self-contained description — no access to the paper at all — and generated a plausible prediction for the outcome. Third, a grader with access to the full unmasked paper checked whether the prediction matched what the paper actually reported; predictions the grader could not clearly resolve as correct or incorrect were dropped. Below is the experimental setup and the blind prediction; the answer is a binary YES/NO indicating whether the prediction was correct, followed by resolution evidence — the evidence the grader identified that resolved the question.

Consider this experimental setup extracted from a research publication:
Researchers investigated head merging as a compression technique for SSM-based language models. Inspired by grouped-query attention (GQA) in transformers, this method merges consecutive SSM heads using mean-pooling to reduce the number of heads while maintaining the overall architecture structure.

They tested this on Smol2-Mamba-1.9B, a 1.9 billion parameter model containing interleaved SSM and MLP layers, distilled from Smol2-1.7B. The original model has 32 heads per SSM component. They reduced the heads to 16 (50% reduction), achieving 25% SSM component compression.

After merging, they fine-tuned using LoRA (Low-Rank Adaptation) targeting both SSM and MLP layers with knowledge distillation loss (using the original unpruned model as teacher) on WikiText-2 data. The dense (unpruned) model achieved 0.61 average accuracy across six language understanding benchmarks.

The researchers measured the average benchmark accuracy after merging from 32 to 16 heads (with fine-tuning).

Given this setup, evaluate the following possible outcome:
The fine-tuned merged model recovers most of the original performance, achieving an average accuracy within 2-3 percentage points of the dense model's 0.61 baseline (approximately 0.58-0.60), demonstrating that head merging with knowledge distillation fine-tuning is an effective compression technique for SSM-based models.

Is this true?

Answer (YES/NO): NO